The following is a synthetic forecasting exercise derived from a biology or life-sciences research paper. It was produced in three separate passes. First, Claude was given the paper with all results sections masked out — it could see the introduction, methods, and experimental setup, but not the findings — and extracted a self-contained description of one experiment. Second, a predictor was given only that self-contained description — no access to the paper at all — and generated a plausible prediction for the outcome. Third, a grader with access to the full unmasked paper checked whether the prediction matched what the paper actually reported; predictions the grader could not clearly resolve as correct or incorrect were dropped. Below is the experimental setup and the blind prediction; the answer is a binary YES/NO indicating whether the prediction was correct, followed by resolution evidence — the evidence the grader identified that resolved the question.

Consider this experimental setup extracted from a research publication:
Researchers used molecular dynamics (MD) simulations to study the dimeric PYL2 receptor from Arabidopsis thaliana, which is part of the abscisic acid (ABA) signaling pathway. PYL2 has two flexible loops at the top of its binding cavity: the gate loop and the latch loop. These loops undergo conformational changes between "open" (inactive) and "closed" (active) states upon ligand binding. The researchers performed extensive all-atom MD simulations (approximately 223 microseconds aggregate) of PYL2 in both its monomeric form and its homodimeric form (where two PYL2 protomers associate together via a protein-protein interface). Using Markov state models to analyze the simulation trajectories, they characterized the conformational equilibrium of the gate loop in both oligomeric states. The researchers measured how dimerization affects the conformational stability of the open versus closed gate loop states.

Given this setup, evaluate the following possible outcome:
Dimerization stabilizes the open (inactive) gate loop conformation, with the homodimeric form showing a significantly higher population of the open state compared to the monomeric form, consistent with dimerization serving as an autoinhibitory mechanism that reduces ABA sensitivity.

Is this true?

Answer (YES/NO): YES